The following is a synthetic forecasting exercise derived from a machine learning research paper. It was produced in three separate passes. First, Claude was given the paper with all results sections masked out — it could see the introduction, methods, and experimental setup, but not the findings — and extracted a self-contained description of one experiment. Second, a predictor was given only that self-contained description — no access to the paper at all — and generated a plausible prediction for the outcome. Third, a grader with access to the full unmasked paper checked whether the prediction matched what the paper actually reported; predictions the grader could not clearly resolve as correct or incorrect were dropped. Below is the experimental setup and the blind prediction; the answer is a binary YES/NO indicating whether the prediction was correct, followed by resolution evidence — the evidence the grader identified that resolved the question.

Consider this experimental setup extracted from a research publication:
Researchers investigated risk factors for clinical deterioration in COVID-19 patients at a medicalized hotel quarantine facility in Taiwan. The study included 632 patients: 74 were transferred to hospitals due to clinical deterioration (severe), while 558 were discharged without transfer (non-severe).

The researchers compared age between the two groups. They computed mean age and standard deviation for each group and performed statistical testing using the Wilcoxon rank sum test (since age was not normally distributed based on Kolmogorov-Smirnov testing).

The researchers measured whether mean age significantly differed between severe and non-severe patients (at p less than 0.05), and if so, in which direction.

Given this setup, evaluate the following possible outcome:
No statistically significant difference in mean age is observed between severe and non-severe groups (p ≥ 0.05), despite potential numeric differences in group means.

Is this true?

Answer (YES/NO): NO